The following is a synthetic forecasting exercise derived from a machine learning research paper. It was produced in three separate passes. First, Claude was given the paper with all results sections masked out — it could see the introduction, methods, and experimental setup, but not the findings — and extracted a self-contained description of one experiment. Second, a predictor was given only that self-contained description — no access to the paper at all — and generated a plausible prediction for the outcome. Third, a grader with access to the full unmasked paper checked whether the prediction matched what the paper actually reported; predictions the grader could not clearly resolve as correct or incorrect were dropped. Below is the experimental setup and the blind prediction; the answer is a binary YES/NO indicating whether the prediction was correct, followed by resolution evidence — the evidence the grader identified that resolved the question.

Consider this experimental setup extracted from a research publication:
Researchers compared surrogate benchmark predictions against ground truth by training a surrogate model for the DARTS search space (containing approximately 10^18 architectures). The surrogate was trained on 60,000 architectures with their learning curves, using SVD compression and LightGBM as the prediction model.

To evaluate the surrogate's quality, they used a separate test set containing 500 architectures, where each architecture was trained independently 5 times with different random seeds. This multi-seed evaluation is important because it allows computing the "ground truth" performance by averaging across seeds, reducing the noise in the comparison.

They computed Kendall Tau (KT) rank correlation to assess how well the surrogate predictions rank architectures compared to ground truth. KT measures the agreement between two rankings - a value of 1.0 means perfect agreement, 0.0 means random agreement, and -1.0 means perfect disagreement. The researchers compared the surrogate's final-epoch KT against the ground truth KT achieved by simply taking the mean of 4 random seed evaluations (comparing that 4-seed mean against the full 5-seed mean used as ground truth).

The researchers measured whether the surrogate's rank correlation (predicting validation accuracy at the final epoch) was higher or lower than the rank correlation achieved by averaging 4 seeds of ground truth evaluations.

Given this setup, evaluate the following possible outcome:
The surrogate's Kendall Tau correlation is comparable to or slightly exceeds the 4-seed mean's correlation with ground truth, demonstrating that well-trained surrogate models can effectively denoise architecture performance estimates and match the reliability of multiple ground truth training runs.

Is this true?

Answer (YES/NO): YES